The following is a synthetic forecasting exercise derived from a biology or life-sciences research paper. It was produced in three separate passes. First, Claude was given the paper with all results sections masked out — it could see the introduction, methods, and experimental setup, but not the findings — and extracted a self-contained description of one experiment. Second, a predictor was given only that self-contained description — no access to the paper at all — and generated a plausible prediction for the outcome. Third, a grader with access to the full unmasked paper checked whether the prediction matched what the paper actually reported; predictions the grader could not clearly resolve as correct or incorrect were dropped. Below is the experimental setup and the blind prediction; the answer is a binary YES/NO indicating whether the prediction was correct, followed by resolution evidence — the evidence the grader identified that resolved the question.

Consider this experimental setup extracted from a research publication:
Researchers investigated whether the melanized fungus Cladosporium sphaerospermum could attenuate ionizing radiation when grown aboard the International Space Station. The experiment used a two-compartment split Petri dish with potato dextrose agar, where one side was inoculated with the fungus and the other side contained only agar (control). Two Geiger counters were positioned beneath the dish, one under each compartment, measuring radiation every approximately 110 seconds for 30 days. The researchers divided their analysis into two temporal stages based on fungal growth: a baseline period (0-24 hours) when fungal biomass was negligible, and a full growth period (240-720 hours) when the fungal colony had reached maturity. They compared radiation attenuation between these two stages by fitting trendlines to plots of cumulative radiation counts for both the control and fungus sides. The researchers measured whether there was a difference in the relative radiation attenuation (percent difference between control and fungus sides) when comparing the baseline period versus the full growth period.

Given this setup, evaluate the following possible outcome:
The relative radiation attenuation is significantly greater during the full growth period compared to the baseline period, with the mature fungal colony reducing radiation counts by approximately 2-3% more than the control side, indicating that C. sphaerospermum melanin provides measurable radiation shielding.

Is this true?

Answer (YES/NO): YES